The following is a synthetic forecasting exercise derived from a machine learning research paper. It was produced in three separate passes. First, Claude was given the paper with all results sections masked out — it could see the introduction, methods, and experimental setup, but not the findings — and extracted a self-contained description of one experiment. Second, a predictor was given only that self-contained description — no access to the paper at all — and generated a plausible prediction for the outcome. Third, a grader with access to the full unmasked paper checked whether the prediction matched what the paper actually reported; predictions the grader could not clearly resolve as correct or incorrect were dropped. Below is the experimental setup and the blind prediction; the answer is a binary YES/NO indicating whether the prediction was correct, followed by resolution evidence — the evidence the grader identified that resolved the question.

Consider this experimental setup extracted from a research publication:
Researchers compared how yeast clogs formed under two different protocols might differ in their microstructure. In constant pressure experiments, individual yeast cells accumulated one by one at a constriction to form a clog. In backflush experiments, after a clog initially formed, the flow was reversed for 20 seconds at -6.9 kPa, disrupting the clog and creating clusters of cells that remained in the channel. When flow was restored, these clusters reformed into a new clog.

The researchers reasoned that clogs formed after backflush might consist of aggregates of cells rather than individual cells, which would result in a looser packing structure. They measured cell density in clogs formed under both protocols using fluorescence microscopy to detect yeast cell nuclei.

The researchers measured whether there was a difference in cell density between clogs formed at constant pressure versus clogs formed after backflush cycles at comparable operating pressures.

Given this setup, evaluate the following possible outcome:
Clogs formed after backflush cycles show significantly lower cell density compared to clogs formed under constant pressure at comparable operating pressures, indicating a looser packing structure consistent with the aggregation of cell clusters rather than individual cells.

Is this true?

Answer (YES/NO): NO